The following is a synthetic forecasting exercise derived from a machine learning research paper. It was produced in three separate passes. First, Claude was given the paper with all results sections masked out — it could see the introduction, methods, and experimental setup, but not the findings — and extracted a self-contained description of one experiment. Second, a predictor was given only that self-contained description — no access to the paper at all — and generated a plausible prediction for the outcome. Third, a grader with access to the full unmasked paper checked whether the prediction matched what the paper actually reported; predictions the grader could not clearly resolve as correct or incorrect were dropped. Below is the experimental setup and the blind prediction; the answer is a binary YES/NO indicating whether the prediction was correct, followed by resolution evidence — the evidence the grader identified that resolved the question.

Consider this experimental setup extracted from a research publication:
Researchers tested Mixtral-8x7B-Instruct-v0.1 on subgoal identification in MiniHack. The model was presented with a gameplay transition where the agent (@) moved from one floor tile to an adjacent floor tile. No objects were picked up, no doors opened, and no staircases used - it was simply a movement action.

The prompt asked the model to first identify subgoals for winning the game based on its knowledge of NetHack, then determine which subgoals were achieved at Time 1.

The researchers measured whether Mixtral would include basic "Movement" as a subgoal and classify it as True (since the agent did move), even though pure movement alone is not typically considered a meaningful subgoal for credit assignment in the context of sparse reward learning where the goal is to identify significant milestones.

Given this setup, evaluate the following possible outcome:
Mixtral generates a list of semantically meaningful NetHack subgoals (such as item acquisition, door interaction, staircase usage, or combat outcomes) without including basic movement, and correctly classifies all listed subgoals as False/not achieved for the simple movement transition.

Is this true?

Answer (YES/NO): NO